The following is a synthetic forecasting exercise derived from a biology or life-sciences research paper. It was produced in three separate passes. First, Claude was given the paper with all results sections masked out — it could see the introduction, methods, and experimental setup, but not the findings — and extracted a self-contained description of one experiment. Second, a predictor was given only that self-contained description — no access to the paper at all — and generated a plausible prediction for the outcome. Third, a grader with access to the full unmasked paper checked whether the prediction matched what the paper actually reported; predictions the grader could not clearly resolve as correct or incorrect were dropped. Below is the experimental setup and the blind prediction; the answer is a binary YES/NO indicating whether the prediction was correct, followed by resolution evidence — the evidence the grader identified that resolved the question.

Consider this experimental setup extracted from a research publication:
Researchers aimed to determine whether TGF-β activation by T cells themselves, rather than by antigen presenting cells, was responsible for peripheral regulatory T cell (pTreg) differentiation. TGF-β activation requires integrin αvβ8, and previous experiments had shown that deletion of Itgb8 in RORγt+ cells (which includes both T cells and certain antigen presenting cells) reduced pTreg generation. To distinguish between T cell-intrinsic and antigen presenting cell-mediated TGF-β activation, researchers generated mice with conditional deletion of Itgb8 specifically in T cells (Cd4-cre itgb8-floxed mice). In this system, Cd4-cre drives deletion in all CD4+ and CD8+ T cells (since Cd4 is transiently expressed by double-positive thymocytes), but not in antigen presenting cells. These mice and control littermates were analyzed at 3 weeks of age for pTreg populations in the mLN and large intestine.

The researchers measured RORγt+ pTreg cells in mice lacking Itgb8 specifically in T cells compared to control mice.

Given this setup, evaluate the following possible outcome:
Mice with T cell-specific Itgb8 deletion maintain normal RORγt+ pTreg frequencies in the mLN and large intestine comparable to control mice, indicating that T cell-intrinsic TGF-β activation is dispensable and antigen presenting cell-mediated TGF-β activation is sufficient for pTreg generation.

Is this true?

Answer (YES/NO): YES